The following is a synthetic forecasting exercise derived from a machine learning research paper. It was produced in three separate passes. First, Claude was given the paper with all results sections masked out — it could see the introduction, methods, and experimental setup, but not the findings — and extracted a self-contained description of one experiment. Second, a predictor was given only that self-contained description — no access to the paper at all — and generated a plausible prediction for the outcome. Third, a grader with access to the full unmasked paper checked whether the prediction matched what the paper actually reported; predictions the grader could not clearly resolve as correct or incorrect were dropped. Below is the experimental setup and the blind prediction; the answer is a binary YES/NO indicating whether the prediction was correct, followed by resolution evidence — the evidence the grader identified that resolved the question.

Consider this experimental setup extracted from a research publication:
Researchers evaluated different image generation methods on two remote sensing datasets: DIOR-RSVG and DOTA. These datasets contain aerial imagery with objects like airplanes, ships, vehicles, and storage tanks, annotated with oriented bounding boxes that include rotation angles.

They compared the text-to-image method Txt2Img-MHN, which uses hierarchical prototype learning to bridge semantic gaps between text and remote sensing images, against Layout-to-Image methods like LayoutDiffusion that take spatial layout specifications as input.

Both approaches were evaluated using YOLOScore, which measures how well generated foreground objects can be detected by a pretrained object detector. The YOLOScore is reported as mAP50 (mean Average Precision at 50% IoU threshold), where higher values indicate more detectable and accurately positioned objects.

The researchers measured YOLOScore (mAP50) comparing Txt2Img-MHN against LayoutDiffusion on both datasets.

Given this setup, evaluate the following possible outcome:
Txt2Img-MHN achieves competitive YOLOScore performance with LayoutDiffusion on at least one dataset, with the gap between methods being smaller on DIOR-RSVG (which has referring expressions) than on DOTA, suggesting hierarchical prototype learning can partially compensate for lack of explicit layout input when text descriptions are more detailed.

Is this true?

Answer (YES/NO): NO